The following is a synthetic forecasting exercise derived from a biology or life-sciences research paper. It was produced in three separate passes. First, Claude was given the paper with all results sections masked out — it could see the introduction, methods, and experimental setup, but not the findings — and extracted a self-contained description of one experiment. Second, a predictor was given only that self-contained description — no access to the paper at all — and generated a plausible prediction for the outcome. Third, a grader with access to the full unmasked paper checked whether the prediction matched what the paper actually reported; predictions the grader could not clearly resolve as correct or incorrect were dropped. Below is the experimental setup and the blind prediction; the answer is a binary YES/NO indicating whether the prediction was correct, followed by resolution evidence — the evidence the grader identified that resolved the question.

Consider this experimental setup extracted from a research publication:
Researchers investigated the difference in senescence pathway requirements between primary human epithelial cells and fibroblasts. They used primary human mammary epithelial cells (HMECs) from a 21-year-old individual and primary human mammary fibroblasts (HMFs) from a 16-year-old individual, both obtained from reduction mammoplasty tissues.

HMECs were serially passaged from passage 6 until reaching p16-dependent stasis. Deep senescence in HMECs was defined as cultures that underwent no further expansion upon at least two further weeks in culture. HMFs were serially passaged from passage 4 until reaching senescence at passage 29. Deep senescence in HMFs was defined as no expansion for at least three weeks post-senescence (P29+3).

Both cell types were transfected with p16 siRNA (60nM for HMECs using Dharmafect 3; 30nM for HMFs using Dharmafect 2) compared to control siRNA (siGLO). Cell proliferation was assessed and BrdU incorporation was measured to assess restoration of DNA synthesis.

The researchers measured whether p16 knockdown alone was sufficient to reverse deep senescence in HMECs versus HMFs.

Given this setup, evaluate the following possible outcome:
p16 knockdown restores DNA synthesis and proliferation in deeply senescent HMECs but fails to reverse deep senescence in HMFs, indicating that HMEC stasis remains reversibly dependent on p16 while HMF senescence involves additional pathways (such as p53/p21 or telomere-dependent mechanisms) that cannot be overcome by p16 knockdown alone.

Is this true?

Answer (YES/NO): YES